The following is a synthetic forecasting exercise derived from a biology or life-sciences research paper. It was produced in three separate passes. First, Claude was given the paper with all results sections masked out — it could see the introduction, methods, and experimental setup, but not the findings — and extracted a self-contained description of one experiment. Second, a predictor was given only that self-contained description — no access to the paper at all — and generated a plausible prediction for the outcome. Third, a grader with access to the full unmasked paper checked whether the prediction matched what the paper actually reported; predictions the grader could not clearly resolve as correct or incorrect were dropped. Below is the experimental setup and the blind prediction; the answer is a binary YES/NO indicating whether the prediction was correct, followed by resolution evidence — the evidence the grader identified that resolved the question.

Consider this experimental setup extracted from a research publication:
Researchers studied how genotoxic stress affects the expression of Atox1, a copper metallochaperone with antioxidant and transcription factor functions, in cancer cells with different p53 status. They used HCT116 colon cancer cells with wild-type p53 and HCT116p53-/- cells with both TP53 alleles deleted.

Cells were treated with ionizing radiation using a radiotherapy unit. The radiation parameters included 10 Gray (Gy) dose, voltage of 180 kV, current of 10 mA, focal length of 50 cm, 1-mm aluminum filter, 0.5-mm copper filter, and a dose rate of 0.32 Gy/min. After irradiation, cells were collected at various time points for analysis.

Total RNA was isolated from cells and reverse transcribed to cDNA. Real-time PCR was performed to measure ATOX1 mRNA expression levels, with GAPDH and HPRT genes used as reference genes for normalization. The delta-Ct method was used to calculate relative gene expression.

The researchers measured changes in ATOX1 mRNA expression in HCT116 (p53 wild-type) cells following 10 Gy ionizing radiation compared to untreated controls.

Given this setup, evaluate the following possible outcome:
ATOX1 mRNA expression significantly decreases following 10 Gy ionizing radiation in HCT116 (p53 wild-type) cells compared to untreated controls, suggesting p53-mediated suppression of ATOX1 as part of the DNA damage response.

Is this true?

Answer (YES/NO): NO